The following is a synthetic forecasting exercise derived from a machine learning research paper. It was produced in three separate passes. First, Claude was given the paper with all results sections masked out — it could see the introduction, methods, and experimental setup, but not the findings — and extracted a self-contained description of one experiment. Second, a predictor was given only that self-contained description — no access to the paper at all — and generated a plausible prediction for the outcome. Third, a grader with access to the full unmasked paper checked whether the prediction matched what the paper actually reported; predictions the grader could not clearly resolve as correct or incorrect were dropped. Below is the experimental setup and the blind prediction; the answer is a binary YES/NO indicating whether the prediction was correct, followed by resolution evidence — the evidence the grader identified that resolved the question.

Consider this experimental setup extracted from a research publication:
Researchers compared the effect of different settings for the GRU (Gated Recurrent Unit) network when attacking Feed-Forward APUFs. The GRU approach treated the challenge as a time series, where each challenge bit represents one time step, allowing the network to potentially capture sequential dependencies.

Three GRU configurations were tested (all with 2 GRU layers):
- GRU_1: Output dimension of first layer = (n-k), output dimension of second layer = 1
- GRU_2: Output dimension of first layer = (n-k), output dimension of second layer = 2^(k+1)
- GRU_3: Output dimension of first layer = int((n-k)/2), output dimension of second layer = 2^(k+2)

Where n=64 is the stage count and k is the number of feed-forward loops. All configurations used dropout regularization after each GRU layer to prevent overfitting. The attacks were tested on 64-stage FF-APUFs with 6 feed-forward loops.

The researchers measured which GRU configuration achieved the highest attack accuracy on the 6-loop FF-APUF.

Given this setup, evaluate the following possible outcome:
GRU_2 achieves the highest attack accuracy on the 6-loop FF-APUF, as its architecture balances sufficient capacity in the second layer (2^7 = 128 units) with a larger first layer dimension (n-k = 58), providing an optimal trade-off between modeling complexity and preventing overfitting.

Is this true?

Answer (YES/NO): NO